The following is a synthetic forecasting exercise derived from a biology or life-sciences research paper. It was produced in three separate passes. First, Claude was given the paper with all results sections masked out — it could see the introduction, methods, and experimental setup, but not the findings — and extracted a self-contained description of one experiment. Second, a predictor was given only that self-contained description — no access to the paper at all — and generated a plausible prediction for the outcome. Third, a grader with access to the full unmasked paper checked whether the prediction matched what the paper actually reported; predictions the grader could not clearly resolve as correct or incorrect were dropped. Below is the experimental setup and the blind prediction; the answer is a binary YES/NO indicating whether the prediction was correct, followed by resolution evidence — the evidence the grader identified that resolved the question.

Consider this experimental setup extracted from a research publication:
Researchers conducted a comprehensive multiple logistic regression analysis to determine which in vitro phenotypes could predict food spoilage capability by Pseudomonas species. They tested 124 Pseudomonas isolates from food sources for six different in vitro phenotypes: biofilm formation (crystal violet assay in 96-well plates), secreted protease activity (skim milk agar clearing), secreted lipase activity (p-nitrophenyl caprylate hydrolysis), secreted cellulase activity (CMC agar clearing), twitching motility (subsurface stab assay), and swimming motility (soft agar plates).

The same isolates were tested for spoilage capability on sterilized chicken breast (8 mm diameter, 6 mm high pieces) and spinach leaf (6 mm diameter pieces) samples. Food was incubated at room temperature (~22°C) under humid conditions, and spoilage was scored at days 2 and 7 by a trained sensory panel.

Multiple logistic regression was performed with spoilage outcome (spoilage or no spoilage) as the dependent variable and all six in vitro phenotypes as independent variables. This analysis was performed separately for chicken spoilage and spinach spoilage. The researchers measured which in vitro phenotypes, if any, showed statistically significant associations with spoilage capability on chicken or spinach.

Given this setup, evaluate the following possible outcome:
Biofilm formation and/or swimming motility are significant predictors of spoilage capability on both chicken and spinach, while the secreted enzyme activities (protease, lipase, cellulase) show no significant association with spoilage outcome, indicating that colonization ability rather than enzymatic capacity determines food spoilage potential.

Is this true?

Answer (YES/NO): NO